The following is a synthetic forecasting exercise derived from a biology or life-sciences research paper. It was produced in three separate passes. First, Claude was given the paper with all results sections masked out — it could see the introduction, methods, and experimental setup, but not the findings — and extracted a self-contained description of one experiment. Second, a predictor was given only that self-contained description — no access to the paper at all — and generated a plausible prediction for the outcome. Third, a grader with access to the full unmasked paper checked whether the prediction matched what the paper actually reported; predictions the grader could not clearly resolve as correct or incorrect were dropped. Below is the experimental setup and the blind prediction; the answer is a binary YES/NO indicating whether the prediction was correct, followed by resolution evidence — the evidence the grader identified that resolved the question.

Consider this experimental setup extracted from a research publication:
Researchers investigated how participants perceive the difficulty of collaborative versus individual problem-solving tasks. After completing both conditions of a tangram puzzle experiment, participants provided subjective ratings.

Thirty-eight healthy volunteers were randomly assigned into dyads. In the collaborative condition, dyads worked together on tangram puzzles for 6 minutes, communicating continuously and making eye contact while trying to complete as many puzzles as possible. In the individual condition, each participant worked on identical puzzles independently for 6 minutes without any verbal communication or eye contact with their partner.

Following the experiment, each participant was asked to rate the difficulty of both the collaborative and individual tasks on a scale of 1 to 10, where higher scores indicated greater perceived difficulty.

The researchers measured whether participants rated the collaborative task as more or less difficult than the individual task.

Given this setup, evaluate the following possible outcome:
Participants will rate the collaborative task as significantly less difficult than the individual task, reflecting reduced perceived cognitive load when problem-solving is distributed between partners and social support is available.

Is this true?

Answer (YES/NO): NO